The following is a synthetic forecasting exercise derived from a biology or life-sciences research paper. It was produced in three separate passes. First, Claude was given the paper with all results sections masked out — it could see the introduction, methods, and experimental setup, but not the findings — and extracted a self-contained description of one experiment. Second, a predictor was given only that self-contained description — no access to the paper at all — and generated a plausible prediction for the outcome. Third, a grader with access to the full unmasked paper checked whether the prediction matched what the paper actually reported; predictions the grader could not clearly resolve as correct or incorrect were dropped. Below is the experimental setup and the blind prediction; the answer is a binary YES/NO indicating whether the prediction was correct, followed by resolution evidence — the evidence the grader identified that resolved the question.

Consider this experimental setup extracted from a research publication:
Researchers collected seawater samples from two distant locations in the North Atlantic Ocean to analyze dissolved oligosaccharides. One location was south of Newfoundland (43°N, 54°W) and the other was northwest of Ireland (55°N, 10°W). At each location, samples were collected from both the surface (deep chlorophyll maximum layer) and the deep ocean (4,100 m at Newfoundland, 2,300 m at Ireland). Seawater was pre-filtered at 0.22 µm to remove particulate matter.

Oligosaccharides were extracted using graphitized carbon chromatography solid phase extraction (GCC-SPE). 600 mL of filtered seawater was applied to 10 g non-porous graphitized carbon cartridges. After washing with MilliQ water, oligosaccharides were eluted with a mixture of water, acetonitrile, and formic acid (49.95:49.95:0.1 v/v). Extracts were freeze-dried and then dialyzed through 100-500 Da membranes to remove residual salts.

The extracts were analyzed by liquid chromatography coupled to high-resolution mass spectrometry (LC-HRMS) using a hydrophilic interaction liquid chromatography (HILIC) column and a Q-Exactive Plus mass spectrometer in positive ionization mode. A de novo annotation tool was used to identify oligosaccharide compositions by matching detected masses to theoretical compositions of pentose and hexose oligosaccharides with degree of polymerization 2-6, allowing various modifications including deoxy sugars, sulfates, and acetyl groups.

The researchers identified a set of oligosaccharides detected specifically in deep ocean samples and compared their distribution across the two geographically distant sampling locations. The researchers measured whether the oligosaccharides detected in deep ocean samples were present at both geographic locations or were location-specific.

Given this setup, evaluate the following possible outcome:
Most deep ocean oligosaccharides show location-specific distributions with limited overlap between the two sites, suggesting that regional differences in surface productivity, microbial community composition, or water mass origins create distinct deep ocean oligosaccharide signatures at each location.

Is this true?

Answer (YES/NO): NO